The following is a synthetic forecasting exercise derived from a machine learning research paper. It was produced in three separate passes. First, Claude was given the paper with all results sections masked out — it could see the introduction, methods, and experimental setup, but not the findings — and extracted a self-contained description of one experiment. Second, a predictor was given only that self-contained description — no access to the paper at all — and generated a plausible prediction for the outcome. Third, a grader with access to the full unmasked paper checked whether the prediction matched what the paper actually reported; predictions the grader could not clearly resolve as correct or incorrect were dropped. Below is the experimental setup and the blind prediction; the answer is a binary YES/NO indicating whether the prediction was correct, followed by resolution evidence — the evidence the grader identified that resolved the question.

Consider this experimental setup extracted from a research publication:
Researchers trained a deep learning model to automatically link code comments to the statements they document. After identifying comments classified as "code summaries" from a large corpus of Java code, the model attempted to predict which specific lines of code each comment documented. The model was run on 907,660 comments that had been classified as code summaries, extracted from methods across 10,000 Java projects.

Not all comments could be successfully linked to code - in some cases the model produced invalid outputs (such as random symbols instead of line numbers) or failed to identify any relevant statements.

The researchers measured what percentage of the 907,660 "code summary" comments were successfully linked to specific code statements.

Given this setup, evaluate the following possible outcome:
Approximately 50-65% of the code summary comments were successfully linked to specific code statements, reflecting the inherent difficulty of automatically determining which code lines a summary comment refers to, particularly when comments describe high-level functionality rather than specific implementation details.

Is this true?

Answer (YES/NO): NO